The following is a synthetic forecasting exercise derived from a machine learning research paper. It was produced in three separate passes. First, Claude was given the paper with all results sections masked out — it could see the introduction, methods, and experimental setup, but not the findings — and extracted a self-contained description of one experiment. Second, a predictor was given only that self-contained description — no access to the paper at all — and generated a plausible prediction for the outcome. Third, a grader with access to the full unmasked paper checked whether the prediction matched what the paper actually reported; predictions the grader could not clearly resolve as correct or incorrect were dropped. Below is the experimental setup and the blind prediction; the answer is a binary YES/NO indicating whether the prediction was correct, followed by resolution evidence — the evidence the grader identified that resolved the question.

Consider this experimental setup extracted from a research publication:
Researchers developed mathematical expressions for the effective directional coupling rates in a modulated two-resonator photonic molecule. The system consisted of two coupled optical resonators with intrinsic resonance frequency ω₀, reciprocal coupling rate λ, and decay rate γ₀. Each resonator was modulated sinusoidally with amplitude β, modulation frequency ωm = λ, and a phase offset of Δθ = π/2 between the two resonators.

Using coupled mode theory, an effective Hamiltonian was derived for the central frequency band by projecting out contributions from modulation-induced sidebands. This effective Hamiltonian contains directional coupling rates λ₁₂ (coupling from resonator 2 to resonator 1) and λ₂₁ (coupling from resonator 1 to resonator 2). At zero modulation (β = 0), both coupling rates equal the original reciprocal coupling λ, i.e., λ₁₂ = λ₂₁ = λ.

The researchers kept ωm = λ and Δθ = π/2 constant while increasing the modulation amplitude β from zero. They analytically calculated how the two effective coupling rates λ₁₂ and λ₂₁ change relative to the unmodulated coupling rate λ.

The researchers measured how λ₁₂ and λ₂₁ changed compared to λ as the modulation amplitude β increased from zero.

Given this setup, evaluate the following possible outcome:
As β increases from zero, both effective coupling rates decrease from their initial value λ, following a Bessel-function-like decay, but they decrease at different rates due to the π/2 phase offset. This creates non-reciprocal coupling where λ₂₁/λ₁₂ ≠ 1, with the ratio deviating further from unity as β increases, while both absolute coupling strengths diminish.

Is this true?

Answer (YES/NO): NO